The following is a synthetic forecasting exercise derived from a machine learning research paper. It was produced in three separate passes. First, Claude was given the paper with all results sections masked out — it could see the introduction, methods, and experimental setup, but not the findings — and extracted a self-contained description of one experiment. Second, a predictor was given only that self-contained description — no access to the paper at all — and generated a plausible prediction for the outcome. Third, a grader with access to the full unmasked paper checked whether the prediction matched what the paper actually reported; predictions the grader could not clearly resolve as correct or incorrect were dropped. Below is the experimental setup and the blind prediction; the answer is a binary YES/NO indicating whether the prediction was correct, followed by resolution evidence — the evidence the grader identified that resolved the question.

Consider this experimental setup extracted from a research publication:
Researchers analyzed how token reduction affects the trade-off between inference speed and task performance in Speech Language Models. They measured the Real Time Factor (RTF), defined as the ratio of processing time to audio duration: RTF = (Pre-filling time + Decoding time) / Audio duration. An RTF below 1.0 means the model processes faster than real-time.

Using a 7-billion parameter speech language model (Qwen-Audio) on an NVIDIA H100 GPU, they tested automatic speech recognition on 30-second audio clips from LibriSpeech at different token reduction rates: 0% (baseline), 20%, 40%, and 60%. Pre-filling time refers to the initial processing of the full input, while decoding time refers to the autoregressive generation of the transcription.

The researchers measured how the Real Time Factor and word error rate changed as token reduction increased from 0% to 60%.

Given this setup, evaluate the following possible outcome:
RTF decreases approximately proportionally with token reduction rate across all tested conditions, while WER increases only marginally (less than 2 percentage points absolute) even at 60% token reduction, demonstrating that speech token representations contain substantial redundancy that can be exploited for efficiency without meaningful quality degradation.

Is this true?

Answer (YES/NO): NO